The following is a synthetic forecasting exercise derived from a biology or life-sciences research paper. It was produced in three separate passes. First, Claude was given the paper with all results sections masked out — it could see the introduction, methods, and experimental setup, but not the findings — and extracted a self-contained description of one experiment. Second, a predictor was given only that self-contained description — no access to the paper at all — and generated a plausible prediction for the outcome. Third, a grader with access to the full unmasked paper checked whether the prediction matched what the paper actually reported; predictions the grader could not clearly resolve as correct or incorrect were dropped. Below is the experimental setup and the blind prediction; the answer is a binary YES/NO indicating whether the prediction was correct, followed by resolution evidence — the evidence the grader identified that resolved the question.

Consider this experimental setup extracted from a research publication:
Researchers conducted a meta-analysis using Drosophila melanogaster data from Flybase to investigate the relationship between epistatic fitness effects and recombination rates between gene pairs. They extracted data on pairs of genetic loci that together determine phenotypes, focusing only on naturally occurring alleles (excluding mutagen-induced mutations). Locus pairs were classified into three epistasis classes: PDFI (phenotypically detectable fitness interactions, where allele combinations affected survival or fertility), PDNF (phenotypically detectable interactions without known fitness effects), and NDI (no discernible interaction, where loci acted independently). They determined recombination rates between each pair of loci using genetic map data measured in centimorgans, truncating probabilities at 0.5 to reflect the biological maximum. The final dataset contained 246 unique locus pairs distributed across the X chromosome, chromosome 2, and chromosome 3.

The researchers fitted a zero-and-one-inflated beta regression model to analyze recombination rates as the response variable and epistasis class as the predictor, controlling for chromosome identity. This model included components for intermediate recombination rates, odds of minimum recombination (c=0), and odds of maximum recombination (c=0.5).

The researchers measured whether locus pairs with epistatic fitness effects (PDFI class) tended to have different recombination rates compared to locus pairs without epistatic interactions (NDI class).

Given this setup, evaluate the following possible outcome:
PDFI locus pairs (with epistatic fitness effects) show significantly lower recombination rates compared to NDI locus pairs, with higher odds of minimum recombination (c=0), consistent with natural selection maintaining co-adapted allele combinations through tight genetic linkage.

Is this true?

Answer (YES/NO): NO